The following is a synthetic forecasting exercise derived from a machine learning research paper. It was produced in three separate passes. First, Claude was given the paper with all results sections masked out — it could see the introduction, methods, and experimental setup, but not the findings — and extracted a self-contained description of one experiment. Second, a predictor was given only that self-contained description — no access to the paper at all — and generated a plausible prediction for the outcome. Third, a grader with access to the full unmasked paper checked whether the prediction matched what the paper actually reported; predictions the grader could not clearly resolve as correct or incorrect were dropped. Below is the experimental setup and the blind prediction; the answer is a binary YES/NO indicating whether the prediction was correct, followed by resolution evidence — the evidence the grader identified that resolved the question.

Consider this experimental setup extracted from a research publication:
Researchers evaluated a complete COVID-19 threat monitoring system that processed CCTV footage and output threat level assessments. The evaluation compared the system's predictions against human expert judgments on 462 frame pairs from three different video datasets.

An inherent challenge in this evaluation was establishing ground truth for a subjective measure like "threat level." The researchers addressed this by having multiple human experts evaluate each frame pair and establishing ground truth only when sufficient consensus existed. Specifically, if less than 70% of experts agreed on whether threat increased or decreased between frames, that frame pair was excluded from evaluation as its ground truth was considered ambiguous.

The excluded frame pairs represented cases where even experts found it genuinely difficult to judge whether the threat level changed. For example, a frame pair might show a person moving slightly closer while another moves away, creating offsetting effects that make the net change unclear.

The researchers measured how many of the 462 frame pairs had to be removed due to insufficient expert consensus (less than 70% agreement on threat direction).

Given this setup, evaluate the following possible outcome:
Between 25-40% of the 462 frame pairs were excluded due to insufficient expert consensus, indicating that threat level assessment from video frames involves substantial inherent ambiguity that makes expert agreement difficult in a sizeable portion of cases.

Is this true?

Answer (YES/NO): NO